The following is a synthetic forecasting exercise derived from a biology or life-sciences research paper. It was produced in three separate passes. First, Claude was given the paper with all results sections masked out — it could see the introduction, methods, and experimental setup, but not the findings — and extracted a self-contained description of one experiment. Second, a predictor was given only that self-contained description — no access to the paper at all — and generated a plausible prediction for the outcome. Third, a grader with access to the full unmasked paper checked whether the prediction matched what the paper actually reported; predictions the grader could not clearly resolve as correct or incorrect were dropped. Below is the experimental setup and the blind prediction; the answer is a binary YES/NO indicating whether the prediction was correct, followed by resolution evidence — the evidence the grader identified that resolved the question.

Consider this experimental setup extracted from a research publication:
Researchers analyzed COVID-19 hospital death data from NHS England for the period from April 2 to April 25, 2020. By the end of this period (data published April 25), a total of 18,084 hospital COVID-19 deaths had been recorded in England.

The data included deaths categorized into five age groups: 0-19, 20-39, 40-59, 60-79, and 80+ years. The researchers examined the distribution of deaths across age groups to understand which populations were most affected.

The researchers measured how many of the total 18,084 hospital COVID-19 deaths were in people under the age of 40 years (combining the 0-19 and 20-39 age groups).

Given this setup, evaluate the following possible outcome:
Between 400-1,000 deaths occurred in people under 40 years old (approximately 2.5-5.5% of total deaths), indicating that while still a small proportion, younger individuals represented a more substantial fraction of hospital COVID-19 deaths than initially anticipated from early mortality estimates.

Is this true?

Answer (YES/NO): NO